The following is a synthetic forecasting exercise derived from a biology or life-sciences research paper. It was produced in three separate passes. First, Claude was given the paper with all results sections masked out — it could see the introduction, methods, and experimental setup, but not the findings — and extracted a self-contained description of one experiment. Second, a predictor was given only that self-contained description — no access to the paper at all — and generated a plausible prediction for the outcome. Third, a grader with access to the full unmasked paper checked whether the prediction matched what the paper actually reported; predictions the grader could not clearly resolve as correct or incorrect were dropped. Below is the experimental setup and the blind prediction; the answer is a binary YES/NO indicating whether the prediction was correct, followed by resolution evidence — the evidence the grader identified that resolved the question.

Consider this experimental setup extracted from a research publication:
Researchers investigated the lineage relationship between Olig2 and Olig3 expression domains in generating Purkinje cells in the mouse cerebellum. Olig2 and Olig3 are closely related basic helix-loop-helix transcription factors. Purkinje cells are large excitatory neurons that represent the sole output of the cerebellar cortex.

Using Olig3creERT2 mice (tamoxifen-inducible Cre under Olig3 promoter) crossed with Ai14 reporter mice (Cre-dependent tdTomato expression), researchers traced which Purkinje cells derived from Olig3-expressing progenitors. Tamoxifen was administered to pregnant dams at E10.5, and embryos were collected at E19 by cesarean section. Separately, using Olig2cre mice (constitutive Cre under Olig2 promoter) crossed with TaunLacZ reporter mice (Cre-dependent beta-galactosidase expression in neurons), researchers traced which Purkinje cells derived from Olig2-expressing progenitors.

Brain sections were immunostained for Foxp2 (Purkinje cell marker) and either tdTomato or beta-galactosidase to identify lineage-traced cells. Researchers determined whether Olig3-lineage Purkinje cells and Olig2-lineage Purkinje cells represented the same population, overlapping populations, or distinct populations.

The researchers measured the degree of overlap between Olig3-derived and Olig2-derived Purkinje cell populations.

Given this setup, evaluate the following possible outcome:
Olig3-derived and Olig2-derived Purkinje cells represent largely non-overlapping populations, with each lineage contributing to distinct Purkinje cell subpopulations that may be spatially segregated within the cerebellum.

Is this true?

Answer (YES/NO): NO